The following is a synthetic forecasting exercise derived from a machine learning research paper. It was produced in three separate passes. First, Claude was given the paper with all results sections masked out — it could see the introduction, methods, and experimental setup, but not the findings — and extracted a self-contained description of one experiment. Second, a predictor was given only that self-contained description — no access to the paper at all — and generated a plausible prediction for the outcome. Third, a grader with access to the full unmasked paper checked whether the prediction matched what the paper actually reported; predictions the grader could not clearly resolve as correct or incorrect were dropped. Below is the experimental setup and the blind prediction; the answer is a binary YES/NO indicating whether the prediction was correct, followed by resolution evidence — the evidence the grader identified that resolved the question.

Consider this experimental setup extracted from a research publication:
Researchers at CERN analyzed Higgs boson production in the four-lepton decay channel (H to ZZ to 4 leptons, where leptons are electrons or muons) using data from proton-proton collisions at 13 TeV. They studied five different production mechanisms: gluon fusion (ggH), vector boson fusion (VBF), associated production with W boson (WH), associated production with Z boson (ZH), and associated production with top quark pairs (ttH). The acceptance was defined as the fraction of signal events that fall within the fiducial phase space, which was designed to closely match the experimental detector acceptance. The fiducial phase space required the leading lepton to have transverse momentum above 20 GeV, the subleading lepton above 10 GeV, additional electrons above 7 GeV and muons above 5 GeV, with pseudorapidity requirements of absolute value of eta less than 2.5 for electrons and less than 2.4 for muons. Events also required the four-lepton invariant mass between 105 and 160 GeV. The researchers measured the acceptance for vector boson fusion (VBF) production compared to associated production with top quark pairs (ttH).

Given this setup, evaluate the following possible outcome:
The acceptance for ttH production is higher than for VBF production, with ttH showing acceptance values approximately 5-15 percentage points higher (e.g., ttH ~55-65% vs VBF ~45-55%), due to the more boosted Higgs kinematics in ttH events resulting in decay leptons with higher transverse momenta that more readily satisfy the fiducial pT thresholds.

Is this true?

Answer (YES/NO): NO